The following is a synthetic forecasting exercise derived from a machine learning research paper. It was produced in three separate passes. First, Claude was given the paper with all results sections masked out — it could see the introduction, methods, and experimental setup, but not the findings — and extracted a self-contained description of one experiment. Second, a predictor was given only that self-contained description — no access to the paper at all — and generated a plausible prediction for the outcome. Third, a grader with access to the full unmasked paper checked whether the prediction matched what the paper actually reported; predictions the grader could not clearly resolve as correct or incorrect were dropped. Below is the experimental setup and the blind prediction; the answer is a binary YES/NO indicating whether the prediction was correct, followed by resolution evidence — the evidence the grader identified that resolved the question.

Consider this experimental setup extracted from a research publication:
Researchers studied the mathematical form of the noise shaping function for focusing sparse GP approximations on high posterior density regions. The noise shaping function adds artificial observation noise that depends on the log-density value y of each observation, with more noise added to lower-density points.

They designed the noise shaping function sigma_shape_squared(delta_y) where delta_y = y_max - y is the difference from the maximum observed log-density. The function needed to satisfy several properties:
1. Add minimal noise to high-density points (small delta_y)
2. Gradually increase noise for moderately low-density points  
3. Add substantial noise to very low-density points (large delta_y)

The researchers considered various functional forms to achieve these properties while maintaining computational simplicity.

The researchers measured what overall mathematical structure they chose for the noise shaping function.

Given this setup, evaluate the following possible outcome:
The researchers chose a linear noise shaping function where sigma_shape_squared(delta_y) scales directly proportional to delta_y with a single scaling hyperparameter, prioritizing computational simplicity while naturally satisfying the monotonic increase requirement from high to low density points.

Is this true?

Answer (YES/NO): NO